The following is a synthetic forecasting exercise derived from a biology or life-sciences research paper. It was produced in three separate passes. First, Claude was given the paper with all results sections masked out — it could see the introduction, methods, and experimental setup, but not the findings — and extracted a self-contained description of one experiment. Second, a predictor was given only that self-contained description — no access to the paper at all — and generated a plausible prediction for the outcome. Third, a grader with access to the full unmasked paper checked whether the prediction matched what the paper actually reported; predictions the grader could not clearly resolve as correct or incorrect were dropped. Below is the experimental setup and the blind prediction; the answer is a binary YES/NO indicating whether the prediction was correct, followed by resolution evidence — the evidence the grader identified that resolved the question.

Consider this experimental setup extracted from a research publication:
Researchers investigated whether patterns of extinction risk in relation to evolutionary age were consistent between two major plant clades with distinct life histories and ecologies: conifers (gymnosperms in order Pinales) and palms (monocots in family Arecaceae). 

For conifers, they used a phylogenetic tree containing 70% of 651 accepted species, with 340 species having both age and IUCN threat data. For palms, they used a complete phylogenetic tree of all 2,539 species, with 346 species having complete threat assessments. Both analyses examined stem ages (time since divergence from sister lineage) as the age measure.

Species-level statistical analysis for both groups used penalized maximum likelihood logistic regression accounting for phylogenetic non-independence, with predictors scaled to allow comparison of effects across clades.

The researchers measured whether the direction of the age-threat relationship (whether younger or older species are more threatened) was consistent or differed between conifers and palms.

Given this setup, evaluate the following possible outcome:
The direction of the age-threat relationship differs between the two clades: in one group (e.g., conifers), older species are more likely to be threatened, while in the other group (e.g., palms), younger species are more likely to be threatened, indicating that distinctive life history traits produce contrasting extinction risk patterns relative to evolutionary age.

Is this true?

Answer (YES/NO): NO